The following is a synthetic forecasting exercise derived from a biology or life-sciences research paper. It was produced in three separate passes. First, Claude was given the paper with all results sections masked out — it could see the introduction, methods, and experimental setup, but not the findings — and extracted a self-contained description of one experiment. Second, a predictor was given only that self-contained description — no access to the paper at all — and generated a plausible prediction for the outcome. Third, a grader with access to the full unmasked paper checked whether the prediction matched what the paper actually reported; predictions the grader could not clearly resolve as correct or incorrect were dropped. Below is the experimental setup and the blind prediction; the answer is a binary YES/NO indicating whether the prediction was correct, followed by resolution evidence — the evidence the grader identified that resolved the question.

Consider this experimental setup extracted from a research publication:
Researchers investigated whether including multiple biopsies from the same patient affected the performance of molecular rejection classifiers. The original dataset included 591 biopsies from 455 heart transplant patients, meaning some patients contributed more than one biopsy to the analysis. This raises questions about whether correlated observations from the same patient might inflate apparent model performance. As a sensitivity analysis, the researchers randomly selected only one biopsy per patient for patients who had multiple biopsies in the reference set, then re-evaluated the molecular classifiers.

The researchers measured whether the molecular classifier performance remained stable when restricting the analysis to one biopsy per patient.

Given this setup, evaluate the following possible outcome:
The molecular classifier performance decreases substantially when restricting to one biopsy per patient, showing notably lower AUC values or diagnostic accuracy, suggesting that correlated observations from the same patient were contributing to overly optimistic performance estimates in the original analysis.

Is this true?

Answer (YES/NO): NO